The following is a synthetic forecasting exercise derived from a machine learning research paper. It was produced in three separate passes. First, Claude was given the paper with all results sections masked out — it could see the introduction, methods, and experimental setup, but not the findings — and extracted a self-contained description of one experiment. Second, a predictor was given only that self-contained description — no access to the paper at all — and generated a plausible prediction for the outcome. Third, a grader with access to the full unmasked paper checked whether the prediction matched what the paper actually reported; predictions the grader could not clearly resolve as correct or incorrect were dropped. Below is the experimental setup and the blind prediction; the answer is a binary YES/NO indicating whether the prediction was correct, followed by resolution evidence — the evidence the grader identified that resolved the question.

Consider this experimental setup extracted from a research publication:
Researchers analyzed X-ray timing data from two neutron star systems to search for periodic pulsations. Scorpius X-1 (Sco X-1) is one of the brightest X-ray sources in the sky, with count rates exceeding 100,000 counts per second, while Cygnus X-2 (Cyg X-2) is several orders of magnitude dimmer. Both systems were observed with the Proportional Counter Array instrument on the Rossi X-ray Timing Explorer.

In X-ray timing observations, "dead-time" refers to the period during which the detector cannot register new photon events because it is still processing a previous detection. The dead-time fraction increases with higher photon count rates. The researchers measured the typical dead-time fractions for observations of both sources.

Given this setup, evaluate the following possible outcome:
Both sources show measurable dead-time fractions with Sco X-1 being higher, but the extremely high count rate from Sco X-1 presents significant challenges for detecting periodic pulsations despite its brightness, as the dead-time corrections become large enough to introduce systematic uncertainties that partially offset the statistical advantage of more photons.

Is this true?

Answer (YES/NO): NO